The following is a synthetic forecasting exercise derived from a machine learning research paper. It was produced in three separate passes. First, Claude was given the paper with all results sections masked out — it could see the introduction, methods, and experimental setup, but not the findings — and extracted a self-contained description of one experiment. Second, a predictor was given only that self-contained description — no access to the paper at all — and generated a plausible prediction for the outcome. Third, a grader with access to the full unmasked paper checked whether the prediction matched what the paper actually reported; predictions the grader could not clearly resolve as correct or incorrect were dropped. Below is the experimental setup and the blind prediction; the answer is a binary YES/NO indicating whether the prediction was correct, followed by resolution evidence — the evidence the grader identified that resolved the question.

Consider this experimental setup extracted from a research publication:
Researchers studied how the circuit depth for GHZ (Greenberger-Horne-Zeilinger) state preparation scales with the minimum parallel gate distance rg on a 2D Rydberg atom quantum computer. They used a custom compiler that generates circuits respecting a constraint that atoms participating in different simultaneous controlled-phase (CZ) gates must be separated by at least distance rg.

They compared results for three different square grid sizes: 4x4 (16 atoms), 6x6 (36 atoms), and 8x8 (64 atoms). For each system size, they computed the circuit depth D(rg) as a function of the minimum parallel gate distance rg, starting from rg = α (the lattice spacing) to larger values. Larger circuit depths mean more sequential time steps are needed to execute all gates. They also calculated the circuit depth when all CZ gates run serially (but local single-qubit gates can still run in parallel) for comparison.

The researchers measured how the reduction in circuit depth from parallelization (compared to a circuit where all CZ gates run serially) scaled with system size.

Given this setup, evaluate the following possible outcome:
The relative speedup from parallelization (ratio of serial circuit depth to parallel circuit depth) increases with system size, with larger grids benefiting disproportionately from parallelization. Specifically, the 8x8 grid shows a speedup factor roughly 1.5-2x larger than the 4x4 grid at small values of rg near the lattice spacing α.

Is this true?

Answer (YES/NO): NO